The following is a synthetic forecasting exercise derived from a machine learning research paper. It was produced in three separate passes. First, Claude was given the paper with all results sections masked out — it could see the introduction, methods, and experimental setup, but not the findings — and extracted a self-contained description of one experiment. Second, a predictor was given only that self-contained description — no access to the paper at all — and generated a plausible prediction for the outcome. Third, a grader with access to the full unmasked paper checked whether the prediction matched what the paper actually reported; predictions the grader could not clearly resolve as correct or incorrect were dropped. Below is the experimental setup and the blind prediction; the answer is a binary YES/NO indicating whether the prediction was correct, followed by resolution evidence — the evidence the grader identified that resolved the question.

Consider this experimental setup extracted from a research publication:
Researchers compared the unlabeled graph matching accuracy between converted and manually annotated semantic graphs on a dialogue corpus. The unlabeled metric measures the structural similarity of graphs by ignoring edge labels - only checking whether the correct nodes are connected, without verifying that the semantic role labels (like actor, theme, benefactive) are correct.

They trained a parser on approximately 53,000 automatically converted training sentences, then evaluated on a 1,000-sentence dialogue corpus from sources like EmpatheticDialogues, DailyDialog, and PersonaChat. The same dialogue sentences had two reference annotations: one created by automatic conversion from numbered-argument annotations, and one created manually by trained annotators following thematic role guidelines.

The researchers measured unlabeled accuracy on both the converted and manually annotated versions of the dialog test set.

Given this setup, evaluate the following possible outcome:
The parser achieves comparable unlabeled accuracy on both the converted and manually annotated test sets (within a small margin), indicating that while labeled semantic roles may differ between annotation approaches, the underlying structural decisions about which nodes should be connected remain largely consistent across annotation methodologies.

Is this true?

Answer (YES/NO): YES